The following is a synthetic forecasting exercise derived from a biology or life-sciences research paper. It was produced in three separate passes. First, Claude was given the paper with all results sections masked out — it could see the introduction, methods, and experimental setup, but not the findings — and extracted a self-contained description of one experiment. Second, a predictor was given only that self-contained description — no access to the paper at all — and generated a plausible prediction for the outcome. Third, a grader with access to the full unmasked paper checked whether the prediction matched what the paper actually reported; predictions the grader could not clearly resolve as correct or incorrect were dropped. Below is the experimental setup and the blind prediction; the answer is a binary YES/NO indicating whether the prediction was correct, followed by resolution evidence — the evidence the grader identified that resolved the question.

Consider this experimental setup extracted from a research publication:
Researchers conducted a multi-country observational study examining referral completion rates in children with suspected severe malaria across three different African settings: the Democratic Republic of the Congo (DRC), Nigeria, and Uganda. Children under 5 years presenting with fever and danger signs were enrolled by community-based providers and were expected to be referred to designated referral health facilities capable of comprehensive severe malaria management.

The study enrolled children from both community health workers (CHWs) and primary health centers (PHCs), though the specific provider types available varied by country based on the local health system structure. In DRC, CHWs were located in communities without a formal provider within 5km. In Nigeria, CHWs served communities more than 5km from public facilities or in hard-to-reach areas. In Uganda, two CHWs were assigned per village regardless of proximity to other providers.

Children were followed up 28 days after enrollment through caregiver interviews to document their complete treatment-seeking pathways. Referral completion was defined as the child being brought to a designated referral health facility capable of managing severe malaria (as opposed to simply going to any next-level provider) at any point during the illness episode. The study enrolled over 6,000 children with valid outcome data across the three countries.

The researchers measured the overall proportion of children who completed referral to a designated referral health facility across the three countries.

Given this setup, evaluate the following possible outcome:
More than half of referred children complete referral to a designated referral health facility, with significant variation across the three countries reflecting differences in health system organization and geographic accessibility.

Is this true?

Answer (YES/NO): NO